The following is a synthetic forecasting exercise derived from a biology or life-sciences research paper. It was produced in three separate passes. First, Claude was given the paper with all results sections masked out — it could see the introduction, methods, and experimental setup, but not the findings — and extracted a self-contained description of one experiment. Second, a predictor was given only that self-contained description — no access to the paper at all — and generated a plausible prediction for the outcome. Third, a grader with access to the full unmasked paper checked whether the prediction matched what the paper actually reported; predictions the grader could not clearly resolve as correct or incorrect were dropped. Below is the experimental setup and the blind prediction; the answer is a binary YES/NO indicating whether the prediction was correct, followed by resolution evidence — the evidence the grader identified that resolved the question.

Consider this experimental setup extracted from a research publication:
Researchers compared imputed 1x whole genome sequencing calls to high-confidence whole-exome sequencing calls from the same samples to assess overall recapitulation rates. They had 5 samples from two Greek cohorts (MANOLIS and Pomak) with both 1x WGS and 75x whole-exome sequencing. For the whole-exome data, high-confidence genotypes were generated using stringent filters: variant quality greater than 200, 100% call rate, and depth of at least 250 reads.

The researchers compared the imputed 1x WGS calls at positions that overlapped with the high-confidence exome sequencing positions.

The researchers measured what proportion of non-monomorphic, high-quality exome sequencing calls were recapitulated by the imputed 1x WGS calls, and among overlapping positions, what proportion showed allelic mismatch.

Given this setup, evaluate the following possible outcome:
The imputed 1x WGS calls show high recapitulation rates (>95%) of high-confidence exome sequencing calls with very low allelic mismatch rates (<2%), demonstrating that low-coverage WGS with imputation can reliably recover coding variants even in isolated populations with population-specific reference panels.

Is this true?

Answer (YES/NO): NO